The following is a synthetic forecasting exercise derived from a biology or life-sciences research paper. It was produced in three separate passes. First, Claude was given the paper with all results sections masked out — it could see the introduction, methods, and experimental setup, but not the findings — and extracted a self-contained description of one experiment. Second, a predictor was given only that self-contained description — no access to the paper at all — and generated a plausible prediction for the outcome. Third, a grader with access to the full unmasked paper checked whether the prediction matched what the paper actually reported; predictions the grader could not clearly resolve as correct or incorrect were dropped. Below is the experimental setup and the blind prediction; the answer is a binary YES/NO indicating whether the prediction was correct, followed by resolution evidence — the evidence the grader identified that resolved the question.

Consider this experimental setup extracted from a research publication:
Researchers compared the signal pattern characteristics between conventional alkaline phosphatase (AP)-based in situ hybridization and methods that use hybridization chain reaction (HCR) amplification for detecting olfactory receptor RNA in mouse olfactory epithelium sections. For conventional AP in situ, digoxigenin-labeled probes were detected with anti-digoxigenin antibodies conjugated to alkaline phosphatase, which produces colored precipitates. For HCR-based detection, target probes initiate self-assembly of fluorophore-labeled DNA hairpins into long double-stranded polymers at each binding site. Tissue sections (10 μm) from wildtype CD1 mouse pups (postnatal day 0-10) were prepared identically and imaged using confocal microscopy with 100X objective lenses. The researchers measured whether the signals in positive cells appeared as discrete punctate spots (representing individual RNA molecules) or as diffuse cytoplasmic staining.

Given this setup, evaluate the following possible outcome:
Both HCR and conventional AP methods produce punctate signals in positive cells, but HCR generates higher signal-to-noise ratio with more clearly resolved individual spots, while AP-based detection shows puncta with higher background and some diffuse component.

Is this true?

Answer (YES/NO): NO